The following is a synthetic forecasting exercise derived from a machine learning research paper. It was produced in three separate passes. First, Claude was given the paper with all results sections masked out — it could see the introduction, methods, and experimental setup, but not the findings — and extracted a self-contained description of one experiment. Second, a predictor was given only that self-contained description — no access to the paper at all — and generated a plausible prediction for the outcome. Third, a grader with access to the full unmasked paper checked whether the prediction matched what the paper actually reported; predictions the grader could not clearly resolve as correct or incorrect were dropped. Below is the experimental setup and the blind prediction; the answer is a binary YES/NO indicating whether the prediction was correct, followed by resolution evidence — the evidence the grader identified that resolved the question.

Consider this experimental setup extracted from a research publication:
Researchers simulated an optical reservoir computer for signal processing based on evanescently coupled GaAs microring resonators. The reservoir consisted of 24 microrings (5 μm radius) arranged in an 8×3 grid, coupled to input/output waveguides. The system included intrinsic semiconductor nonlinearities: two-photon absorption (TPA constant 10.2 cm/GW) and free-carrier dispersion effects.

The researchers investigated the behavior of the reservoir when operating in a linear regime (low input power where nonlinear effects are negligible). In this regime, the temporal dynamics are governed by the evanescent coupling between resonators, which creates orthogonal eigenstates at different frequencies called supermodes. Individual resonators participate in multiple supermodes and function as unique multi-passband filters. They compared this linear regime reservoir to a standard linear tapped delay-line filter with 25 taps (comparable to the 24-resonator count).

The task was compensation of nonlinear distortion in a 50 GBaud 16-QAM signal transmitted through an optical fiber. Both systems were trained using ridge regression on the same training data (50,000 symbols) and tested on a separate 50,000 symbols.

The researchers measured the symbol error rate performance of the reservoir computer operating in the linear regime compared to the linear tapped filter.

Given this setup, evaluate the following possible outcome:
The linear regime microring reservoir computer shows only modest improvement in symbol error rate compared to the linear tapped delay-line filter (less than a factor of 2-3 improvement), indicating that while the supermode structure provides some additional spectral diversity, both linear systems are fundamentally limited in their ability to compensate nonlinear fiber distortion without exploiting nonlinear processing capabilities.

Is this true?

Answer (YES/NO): NO